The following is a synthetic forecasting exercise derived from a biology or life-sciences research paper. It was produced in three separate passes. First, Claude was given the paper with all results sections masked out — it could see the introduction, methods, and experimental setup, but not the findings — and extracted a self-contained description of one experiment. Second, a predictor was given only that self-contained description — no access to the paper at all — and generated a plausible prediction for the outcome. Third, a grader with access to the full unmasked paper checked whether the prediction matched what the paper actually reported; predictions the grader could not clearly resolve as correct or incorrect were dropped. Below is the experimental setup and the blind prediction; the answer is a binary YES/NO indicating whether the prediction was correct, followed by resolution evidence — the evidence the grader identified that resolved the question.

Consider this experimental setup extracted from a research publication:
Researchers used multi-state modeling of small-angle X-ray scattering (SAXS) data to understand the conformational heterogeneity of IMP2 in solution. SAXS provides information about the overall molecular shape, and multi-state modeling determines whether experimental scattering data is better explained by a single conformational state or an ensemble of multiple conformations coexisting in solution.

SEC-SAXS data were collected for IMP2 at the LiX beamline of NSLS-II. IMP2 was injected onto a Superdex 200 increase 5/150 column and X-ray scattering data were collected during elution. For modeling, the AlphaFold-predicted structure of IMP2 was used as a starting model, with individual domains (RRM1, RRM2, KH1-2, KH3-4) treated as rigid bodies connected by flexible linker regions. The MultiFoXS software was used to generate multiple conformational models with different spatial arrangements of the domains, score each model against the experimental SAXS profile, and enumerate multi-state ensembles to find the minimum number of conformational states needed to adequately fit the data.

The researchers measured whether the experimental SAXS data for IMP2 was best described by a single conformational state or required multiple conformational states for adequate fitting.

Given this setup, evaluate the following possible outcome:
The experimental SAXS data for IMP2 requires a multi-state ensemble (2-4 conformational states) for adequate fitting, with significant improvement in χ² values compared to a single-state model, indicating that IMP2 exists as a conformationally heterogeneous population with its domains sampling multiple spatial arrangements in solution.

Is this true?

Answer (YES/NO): NO